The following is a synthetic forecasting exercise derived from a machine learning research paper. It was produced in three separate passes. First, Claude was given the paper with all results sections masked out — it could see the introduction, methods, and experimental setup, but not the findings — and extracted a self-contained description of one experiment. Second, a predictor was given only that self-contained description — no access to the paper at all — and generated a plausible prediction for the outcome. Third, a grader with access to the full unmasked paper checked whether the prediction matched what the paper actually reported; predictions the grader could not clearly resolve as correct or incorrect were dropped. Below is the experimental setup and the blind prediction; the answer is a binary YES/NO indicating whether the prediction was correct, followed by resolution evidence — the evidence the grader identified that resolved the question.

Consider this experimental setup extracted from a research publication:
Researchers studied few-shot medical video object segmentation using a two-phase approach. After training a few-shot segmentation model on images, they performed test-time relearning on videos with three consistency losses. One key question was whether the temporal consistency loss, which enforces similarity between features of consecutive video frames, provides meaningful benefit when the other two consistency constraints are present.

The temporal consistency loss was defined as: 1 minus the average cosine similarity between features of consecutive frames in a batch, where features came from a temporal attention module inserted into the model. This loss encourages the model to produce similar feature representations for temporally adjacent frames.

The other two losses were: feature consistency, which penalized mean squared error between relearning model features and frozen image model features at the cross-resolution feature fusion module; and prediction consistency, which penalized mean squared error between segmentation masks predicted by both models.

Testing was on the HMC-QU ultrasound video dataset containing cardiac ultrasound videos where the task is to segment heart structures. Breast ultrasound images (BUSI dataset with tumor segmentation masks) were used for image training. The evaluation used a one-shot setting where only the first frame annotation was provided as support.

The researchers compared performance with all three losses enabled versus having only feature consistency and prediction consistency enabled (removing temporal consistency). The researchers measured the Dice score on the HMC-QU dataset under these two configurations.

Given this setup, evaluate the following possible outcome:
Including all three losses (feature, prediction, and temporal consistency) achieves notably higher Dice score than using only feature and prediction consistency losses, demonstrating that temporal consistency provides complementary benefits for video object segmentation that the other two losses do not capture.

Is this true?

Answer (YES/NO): YES